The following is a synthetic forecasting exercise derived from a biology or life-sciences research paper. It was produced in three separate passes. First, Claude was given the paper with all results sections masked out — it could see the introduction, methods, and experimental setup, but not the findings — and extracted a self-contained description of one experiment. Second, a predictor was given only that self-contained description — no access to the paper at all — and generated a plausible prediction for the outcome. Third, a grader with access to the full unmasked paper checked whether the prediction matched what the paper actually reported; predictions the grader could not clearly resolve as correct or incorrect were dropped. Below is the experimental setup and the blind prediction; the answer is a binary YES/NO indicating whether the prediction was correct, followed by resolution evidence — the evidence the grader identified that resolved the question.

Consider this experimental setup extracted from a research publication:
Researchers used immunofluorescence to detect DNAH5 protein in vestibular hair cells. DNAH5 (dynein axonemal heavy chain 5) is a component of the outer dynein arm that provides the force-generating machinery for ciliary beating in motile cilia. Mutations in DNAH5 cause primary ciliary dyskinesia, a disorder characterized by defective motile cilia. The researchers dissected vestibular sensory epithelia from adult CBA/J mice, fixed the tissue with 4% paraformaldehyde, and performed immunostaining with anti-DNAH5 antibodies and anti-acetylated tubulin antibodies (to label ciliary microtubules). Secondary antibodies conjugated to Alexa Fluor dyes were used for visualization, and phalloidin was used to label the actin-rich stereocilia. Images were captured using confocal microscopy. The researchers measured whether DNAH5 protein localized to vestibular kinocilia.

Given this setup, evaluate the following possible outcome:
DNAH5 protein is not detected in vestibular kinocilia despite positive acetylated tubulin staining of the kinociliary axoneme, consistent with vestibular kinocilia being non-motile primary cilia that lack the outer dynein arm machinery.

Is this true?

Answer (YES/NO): NO